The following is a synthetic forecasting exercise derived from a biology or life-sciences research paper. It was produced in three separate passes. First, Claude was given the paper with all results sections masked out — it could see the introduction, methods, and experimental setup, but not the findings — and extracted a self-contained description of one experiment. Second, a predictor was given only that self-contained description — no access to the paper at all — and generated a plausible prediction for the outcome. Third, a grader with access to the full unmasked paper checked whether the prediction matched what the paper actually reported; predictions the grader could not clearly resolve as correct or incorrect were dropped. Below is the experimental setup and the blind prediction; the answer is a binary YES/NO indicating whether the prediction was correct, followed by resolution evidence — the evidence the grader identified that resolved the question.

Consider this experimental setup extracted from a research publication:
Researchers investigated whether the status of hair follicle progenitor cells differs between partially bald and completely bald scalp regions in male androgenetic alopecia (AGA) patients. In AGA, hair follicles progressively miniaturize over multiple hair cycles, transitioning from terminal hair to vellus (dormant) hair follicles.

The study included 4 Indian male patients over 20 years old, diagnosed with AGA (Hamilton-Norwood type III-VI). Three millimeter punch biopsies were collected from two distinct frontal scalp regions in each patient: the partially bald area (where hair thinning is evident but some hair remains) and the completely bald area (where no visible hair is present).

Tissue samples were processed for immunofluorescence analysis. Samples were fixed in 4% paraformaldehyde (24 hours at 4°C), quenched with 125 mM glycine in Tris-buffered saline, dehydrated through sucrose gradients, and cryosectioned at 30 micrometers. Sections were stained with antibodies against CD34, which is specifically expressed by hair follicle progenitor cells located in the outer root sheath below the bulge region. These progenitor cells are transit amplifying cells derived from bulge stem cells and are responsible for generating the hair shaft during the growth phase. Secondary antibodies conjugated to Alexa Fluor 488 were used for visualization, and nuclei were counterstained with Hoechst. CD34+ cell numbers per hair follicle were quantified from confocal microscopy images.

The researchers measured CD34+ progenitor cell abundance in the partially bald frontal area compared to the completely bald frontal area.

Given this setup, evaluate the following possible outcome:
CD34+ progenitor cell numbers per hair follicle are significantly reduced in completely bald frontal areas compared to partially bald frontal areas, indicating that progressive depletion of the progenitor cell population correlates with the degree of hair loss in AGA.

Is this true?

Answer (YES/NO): YES